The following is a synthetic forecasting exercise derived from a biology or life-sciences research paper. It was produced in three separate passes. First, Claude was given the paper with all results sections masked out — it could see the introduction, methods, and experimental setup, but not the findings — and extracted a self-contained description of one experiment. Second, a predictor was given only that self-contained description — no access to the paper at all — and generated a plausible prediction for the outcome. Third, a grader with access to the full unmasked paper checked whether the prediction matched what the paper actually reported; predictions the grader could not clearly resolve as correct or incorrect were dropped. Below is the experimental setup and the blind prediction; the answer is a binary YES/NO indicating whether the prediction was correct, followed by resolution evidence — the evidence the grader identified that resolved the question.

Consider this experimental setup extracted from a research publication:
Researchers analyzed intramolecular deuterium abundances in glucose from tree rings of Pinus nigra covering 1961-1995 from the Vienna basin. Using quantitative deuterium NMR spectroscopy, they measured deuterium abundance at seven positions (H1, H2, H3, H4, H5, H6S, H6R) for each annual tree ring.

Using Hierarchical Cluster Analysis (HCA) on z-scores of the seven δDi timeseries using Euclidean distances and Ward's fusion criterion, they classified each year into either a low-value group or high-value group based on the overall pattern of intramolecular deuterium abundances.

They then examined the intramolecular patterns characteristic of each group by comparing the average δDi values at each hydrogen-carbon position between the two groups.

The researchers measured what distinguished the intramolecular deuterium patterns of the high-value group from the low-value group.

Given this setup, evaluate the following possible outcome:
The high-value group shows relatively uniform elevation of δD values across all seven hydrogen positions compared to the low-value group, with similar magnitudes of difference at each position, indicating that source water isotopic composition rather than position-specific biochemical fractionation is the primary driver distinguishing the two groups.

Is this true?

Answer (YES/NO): NO